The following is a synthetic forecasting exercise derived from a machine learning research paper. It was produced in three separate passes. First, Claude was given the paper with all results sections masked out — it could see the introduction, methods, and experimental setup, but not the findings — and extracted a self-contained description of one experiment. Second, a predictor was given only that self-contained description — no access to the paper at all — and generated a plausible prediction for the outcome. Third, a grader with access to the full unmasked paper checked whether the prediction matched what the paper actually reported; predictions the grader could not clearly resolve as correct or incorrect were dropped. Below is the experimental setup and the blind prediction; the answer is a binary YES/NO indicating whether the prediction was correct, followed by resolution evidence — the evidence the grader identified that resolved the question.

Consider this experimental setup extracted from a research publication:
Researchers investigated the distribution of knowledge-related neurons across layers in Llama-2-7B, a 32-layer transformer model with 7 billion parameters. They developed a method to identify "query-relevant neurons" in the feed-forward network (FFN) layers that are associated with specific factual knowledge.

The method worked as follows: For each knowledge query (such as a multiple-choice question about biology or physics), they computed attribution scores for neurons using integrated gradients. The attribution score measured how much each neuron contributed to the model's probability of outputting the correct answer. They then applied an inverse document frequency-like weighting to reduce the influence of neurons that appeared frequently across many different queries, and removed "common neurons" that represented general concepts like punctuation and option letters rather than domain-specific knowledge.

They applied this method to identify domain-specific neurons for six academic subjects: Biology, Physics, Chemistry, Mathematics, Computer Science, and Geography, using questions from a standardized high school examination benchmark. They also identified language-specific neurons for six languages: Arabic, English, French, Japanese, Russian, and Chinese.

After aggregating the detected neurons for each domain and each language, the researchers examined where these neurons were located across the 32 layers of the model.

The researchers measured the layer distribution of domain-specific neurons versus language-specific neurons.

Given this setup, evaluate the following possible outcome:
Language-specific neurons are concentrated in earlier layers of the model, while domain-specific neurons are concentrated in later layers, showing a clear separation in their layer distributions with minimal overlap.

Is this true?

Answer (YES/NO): NO